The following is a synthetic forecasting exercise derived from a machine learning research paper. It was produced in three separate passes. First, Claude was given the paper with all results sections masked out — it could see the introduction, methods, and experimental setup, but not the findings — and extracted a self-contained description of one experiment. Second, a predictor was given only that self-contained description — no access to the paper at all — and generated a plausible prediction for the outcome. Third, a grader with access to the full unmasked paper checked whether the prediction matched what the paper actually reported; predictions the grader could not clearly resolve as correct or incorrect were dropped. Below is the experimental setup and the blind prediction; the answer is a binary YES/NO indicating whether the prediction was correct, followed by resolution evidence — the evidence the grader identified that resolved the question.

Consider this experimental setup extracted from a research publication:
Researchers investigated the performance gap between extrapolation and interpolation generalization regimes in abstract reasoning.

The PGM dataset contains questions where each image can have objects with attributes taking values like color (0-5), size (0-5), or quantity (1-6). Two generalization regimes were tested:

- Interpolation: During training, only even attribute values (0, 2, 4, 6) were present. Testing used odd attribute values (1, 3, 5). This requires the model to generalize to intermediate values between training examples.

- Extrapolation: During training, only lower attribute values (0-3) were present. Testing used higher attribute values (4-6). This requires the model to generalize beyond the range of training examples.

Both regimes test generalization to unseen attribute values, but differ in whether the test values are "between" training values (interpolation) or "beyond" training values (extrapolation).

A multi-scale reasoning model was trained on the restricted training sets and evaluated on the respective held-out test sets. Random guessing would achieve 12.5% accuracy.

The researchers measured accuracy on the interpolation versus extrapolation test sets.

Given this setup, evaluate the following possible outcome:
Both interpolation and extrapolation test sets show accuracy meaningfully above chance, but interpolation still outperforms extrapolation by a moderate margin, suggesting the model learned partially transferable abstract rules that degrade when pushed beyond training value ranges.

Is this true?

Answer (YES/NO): NO